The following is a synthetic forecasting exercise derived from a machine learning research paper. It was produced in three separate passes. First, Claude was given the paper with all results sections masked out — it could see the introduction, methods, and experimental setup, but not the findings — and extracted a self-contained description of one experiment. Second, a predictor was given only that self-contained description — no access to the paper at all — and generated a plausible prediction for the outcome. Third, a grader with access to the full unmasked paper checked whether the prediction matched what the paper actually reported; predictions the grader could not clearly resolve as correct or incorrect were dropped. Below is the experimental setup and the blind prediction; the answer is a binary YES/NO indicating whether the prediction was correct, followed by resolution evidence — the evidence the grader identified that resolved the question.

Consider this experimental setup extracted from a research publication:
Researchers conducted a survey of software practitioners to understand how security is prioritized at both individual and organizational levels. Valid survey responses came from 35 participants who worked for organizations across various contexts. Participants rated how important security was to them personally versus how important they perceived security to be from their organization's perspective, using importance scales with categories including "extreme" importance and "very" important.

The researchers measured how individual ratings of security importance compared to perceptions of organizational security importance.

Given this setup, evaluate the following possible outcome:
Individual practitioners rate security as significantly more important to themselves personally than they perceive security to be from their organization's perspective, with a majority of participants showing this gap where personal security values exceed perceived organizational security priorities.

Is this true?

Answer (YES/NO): YES